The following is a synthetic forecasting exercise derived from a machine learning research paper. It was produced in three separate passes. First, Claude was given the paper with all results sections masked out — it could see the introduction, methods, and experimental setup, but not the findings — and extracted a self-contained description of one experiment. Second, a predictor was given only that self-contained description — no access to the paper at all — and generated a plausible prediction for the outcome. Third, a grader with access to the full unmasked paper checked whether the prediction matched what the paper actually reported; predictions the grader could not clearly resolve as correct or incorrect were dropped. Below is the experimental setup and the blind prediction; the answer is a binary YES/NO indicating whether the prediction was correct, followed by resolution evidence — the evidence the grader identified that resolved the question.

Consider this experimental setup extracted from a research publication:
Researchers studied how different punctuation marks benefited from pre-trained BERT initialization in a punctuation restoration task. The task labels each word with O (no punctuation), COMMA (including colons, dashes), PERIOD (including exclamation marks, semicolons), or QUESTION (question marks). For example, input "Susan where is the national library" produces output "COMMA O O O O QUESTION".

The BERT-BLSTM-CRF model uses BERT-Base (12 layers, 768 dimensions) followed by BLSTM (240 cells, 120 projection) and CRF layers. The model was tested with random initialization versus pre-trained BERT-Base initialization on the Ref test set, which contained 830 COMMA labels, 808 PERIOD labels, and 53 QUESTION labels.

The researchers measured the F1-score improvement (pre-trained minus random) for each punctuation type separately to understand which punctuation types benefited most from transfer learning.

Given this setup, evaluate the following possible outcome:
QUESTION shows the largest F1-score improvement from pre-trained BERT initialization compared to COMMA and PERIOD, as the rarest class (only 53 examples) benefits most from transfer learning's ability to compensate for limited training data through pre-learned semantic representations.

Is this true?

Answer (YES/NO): NO